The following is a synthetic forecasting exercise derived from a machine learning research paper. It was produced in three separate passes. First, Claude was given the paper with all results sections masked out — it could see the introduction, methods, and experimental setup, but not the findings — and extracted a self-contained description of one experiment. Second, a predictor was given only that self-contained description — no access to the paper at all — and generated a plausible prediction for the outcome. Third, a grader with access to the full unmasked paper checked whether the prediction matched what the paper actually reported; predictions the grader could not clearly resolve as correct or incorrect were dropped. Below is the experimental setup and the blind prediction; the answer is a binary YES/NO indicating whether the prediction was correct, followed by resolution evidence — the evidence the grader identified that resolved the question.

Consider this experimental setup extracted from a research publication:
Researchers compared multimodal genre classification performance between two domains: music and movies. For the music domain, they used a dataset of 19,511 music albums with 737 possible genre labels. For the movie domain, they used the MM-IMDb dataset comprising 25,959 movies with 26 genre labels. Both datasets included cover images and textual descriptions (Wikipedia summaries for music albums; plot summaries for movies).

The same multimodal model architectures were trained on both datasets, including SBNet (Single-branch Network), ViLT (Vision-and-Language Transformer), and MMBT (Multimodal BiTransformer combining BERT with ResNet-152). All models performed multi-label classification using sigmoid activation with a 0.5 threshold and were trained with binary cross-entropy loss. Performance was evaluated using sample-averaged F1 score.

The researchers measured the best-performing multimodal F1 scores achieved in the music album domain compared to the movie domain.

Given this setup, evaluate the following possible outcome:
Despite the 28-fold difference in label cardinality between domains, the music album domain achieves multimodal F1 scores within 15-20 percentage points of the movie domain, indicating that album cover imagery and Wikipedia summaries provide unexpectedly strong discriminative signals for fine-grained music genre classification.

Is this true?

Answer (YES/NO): NO